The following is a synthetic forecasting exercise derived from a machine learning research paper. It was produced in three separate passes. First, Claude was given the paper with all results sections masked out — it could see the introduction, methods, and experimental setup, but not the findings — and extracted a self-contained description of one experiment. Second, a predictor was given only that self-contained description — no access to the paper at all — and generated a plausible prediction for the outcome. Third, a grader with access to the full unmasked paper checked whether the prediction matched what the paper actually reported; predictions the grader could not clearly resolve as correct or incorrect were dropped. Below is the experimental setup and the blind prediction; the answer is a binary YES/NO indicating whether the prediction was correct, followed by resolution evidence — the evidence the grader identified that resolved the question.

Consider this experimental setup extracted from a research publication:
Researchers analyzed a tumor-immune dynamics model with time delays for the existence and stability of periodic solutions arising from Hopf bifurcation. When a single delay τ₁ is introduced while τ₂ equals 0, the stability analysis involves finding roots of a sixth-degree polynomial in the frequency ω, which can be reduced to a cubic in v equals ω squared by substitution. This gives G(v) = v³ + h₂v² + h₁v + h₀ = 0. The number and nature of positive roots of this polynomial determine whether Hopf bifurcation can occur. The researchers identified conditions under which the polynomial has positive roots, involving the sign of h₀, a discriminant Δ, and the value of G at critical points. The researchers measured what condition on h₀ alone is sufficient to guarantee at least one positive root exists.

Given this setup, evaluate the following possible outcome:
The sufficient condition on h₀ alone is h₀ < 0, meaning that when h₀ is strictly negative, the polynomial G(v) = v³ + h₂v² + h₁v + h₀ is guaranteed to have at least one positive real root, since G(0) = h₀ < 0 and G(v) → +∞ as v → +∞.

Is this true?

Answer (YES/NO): YES